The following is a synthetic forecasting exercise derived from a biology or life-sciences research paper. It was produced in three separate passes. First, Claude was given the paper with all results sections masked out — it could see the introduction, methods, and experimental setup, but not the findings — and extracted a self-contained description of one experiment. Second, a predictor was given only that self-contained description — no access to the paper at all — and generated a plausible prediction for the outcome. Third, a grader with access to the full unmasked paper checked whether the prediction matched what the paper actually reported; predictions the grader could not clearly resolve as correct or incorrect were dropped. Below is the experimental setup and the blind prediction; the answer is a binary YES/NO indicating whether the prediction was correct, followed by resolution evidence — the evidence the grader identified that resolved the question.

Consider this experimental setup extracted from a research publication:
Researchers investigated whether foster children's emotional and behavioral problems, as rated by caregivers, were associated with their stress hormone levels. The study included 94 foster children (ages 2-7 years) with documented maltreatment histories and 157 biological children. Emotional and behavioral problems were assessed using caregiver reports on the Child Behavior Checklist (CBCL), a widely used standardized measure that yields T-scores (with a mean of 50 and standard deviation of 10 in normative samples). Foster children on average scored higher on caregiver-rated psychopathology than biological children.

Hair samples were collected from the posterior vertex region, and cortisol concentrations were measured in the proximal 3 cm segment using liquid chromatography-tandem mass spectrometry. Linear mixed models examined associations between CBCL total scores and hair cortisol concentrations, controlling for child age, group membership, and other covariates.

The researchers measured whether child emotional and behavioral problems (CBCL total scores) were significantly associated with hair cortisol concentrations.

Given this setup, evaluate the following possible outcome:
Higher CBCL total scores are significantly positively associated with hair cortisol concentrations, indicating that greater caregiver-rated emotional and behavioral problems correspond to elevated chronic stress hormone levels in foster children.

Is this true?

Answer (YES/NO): NO